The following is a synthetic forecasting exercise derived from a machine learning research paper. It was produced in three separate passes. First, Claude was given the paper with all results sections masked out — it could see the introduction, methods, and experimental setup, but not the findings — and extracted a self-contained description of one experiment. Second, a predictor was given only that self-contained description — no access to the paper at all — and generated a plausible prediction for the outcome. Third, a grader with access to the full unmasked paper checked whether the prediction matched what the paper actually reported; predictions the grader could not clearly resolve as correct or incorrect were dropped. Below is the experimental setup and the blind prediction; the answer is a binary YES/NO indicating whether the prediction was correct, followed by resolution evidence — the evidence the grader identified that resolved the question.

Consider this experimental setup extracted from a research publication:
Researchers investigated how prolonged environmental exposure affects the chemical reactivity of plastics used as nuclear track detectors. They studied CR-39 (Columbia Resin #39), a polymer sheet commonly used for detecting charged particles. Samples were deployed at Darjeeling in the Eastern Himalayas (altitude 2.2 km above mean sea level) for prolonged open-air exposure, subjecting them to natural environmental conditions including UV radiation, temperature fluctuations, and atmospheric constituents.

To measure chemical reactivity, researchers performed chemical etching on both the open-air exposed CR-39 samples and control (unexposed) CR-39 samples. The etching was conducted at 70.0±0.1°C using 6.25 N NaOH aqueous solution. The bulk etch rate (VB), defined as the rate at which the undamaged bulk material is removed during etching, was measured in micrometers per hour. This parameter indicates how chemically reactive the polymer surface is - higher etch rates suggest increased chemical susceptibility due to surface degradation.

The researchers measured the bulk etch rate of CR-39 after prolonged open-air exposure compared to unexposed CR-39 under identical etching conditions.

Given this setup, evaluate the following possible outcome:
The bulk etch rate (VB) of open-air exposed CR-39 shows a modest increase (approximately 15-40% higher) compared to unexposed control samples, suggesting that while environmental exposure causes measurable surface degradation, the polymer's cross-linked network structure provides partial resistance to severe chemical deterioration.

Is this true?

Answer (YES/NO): NO